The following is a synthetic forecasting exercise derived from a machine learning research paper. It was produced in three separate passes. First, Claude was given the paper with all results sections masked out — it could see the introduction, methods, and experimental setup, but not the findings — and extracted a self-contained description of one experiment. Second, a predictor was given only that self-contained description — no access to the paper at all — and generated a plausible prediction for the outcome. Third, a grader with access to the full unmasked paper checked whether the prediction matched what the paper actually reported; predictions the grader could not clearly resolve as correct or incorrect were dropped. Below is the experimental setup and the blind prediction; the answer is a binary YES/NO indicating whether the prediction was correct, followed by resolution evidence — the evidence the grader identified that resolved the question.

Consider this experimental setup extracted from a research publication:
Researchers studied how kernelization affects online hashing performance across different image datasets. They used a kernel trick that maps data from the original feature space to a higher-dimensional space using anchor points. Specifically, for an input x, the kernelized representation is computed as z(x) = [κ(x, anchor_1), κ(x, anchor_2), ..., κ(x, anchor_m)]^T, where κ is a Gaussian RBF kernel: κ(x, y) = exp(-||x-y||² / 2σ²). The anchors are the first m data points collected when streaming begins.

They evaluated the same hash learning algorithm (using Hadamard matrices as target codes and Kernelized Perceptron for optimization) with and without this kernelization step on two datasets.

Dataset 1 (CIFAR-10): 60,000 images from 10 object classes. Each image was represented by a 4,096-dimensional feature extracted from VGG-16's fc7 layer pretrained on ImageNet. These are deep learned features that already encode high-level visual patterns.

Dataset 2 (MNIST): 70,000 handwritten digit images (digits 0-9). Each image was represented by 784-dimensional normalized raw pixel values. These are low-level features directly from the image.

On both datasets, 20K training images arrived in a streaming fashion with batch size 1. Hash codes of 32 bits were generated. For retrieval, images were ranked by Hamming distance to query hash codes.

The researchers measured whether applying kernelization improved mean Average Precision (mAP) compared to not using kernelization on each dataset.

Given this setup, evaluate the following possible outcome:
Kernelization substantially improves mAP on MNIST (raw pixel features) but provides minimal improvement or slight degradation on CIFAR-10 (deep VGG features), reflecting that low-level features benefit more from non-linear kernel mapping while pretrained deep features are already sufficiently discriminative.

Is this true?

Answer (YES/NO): NO